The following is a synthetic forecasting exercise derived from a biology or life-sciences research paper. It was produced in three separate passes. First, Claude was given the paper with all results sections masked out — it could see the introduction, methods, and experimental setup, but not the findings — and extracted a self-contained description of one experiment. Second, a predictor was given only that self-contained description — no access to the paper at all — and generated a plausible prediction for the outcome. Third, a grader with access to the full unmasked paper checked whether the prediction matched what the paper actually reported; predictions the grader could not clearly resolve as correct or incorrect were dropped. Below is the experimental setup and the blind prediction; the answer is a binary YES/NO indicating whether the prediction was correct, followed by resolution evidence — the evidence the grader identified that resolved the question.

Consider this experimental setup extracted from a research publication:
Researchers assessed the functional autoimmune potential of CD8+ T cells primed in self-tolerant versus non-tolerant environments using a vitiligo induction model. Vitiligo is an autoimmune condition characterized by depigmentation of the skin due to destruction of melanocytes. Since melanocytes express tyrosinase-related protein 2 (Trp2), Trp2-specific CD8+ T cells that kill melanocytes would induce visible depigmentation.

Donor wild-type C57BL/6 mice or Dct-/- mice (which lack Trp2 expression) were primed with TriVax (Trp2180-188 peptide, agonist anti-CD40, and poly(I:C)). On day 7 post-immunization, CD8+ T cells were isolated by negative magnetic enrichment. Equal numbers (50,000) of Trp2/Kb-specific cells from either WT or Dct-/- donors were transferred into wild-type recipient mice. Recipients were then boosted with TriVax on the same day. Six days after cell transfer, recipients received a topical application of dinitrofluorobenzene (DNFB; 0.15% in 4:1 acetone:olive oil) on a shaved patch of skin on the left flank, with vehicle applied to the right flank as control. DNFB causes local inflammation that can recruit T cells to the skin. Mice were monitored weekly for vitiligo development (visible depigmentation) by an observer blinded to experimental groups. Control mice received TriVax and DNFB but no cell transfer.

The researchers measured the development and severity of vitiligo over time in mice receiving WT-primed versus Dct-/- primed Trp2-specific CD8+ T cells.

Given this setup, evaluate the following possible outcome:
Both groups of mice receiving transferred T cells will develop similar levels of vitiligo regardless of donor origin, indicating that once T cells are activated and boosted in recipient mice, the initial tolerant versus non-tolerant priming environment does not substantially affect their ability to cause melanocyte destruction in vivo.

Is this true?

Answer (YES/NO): NO